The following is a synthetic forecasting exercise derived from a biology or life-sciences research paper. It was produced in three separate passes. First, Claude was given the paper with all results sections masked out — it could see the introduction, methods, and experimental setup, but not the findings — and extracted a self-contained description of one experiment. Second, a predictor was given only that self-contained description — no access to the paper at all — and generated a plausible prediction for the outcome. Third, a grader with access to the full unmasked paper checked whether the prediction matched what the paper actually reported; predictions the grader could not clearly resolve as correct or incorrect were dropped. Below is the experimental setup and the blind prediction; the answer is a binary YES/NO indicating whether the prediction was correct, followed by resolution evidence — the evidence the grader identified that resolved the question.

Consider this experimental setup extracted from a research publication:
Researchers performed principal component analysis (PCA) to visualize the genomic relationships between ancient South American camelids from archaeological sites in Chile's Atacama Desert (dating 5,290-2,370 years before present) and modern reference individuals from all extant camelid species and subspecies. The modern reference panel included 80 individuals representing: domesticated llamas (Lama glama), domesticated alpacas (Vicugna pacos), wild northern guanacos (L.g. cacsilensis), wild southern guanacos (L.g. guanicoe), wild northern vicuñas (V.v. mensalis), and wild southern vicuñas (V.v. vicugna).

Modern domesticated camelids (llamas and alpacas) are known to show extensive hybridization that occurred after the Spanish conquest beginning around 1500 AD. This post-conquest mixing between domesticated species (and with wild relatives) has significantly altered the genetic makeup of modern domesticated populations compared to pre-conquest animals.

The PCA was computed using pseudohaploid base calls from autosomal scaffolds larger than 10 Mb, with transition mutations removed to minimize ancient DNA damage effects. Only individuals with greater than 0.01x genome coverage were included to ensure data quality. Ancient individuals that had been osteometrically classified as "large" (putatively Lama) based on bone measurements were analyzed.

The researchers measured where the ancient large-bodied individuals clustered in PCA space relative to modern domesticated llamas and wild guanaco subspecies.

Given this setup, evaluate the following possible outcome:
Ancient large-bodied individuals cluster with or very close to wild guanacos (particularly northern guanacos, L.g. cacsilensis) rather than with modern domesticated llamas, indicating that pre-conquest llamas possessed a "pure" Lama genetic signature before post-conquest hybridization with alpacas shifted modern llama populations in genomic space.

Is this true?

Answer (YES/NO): NO